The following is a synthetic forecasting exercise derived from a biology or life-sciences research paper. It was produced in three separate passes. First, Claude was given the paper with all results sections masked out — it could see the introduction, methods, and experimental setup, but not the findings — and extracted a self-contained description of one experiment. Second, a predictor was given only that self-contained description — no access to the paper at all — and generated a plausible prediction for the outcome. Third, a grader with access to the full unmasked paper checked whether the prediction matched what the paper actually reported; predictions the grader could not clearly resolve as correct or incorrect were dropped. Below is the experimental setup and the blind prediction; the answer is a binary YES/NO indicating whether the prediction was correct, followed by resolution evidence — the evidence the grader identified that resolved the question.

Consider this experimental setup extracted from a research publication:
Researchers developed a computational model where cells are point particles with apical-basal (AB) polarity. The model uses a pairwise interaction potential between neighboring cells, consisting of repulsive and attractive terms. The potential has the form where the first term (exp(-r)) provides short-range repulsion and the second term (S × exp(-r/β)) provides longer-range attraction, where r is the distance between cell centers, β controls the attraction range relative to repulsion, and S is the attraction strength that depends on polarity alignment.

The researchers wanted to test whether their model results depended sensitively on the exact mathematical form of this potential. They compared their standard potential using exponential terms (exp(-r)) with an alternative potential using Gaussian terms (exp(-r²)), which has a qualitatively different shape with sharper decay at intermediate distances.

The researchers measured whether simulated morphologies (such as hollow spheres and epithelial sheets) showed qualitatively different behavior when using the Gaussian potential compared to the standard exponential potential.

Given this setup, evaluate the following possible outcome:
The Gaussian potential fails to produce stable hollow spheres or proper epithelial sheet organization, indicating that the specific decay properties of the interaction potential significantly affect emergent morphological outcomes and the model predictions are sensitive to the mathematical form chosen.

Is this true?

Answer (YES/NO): NO